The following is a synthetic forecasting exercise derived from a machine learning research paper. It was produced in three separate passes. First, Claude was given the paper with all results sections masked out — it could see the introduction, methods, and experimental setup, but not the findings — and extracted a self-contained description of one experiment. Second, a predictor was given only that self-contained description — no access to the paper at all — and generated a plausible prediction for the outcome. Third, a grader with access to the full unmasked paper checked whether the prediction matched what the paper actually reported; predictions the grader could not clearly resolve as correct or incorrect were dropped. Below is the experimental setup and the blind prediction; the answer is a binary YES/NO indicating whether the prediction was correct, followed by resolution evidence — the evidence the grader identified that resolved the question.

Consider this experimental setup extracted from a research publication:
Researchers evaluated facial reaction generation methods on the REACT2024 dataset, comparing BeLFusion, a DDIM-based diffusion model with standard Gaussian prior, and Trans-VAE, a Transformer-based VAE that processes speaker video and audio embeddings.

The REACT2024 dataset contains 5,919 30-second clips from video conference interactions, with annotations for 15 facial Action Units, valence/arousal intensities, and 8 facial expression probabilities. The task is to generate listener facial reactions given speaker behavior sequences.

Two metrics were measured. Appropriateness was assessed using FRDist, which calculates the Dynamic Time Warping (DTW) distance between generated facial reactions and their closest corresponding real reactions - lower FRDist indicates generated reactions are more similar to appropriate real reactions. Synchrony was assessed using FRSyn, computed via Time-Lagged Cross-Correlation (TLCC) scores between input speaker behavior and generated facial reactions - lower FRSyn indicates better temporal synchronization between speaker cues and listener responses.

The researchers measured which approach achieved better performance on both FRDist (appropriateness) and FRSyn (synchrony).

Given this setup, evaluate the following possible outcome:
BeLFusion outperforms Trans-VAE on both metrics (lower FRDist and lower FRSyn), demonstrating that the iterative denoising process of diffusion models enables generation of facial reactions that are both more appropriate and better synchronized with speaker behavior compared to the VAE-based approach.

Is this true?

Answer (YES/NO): NO